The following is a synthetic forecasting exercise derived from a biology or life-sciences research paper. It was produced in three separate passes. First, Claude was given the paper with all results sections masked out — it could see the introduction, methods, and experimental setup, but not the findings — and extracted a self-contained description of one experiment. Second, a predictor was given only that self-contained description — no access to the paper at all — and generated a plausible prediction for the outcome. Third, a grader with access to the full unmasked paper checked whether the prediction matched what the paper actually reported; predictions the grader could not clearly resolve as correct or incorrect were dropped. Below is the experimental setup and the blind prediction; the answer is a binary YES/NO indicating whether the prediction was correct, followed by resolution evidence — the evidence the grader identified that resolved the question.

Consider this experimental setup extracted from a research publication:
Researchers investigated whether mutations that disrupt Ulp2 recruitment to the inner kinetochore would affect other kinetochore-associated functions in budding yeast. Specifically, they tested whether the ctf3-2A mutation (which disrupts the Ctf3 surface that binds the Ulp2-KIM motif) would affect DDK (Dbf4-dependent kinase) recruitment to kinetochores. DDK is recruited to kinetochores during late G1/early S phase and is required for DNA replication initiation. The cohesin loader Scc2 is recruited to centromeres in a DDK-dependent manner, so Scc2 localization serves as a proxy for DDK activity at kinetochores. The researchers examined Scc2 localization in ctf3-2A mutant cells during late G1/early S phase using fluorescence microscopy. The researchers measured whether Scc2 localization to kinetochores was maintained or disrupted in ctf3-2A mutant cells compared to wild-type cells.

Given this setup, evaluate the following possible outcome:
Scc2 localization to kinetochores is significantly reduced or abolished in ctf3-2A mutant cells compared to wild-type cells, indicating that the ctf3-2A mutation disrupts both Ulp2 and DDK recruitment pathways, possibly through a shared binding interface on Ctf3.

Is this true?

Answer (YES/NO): NO